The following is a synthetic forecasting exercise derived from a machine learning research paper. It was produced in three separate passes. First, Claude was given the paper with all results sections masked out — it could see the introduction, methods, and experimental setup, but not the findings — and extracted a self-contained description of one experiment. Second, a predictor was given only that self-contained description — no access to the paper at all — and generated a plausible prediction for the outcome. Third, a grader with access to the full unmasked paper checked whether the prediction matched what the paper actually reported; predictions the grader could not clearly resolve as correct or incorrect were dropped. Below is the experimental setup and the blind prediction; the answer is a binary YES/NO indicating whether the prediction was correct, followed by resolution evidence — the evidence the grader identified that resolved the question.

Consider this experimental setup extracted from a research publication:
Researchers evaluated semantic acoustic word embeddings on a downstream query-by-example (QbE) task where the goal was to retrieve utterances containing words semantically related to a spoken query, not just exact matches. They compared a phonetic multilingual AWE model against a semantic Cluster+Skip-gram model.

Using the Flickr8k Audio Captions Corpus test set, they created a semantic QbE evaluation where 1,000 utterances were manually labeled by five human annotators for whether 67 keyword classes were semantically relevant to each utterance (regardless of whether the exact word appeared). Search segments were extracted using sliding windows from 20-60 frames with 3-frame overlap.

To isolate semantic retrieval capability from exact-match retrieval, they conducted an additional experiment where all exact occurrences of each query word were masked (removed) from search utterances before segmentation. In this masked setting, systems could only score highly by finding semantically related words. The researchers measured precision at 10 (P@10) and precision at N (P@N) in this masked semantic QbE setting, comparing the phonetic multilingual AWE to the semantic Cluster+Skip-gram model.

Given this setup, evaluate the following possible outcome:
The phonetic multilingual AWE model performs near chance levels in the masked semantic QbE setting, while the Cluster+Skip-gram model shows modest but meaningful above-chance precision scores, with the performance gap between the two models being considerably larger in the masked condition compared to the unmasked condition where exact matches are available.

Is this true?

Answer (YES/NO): NO